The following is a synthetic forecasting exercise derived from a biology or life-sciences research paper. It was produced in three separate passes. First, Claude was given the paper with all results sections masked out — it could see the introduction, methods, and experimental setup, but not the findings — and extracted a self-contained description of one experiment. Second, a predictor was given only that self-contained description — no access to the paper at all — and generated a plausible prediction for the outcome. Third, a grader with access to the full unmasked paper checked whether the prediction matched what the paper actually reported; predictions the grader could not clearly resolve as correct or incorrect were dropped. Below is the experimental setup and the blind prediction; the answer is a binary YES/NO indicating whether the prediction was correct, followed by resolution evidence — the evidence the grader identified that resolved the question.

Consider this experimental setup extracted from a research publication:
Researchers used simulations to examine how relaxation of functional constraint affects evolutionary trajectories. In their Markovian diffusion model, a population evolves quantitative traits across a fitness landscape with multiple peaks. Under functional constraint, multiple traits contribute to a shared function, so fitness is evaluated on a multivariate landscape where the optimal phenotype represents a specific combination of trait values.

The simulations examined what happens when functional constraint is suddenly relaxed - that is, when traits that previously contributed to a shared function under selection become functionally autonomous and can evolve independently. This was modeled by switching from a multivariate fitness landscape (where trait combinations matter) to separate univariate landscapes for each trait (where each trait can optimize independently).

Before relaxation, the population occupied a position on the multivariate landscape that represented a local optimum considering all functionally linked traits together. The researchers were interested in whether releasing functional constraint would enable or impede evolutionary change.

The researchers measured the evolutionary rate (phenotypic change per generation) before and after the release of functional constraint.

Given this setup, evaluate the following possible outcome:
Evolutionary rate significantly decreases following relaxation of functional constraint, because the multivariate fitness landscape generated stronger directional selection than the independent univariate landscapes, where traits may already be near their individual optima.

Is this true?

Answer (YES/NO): NO